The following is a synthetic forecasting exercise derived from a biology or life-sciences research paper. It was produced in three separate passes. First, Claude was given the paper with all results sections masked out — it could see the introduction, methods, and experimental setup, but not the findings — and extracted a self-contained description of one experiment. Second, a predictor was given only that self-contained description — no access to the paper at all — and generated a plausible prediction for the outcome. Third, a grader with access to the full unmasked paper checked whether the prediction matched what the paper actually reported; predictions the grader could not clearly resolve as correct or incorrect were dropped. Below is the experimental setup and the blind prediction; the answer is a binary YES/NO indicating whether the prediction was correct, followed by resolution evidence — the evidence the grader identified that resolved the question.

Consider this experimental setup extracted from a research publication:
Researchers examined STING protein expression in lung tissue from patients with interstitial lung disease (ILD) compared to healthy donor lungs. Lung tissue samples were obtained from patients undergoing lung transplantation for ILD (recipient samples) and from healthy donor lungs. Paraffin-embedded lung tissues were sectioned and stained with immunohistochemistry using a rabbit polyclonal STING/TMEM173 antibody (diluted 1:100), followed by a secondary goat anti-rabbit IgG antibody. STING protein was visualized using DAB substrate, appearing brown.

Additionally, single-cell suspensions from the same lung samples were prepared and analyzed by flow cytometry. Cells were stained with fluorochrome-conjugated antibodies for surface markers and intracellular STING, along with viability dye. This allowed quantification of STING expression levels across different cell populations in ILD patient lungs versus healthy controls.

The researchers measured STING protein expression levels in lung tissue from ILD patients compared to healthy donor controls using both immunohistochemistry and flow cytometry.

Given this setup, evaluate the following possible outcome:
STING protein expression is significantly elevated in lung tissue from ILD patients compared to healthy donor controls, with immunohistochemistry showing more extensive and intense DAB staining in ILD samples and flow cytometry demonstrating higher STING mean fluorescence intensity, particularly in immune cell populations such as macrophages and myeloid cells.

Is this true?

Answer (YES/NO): YES